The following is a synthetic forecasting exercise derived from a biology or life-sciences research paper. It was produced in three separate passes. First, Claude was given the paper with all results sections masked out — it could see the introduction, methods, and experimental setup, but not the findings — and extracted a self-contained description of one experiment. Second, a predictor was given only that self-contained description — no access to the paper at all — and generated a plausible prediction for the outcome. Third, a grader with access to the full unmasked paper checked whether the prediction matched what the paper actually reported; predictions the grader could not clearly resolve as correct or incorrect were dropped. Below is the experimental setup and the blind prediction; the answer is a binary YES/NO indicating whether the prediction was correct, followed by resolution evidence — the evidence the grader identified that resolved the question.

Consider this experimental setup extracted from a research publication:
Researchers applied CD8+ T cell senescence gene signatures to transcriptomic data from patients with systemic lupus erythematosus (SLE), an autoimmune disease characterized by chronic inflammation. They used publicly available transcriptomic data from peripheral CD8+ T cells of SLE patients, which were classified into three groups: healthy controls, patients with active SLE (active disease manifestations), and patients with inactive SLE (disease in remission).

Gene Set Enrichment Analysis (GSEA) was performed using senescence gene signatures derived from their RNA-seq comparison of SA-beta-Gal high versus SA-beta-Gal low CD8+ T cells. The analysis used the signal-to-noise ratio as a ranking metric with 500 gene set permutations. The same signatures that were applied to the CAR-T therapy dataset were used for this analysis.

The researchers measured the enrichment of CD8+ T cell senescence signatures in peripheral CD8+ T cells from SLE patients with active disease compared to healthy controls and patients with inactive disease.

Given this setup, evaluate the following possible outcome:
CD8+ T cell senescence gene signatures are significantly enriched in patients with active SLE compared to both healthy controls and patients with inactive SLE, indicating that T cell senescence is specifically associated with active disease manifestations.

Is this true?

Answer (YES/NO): NO